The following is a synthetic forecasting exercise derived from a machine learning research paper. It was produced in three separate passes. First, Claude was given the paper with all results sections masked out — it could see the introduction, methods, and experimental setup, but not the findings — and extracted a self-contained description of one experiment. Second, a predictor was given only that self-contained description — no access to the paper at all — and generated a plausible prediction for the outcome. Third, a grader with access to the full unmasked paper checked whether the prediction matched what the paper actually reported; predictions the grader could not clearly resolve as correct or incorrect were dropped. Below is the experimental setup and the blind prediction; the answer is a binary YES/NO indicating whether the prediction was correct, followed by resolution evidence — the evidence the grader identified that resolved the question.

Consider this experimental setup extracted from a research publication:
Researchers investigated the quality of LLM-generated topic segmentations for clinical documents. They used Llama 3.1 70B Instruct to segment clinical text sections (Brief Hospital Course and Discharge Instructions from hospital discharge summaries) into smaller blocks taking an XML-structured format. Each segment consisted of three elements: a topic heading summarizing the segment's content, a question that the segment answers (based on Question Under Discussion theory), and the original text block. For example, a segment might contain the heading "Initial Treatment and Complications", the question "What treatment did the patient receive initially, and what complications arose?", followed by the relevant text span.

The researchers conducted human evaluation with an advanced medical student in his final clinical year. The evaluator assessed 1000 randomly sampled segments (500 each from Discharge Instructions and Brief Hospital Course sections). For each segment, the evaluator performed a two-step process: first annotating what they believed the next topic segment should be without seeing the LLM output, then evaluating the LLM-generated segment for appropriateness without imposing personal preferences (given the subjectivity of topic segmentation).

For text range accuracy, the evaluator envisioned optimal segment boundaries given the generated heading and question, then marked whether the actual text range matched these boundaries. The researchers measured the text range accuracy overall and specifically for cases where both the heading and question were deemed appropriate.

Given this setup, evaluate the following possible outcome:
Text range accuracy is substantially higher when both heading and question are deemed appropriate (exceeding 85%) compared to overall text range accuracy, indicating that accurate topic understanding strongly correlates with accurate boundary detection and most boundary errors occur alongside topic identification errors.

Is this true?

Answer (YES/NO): NO